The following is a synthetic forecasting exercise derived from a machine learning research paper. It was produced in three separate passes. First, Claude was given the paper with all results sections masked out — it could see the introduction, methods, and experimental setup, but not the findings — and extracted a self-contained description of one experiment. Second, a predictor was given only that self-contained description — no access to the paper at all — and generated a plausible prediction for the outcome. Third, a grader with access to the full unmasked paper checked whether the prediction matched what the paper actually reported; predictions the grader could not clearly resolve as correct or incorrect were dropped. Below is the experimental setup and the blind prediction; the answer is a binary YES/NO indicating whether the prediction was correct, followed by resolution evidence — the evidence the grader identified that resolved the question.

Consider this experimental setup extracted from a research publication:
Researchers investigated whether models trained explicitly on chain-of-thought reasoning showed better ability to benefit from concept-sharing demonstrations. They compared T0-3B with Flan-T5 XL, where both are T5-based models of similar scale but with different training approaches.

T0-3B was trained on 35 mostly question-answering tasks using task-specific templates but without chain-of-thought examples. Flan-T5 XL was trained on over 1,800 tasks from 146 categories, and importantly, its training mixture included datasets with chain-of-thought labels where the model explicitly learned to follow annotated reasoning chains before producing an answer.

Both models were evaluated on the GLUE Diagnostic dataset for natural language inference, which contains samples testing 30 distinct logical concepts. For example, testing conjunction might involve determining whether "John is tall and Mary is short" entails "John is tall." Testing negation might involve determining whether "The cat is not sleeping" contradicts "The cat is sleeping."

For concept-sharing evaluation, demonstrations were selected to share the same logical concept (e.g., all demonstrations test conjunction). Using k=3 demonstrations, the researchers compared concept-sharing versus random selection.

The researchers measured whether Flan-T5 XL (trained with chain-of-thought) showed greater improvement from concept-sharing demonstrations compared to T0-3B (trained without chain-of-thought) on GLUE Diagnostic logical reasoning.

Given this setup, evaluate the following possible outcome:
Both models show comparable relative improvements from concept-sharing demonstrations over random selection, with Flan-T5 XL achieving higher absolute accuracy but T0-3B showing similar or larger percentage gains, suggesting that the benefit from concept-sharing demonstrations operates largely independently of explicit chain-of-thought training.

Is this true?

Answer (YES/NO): NO